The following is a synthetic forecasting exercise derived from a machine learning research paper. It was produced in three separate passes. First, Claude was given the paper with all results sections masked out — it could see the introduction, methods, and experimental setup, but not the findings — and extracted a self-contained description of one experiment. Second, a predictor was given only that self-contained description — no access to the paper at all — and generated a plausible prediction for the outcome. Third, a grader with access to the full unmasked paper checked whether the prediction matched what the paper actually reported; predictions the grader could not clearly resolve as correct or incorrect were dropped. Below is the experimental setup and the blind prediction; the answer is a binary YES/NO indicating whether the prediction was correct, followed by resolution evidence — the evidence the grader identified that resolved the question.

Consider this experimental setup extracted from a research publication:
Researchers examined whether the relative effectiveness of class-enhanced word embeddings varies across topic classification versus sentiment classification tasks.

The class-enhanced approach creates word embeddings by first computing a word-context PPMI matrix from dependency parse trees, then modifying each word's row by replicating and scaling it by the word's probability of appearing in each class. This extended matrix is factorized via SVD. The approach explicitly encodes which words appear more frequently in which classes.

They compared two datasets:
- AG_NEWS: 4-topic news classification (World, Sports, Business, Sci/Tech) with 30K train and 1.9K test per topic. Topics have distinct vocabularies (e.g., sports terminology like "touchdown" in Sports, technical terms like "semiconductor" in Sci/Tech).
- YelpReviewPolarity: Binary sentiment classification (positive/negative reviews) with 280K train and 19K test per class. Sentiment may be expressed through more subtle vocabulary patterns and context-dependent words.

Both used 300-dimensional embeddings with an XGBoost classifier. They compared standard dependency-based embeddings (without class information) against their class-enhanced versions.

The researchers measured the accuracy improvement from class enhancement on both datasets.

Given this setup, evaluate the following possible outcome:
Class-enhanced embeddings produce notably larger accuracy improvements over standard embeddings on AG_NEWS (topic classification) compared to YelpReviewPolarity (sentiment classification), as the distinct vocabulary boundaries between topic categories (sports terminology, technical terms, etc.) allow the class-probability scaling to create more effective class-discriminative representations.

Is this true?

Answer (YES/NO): NO